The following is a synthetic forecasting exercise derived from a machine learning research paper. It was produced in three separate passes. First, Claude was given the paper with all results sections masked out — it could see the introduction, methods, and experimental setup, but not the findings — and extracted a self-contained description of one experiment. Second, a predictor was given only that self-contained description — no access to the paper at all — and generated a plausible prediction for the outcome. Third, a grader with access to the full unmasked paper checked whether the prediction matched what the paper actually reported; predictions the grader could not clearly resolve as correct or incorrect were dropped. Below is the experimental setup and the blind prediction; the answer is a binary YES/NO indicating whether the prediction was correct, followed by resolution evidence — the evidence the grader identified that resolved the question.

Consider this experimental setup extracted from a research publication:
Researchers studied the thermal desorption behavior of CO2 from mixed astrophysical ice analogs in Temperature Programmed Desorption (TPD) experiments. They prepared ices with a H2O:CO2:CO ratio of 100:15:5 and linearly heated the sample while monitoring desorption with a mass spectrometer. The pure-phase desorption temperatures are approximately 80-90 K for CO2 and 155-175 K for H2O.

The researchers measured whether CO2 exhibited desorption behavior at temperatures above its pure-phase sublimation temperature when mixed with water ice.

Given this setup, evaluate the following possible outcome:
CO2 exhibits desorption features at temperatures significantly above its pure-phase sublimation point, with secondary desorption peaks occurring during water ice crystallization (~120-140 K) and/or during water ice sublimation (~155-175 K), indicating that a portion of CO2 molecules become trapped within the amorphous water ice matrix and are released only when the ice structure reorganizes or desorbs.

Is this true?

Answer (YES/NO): YES